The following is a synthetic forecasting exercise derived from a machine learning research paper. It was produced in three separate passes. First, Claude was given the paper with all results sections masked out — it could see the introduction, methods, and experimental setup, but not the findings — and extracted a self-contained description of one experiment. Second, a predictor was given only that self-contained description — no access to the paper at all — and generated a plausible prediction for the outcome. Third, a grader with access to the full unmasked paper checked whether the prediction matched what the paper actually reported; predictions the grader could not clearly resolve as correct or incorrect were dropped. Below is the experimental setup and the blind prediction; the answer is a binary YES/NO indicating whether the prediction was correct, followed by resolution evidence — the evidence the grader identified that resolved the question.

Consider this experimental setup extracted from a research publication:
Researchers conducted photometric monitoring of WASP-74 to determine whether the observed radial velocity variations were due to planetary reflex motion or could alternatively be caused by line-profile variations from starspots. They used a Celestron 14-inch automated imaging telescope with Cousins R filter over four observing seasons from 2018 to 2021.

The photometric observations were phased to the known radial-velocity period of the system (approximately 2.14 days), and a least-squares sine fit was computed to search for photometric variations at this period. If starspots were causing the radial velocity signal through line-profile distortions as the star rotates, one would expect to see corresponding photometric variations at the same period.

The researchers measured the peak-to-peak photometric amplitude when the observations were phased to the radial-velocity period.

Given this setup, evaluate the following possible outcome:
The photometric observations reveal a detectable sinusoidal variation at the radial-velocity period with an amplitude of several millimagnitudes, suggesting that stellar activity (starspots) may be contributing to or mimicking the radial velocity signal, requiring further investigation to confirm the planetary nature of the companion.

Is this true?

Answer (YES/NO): NO